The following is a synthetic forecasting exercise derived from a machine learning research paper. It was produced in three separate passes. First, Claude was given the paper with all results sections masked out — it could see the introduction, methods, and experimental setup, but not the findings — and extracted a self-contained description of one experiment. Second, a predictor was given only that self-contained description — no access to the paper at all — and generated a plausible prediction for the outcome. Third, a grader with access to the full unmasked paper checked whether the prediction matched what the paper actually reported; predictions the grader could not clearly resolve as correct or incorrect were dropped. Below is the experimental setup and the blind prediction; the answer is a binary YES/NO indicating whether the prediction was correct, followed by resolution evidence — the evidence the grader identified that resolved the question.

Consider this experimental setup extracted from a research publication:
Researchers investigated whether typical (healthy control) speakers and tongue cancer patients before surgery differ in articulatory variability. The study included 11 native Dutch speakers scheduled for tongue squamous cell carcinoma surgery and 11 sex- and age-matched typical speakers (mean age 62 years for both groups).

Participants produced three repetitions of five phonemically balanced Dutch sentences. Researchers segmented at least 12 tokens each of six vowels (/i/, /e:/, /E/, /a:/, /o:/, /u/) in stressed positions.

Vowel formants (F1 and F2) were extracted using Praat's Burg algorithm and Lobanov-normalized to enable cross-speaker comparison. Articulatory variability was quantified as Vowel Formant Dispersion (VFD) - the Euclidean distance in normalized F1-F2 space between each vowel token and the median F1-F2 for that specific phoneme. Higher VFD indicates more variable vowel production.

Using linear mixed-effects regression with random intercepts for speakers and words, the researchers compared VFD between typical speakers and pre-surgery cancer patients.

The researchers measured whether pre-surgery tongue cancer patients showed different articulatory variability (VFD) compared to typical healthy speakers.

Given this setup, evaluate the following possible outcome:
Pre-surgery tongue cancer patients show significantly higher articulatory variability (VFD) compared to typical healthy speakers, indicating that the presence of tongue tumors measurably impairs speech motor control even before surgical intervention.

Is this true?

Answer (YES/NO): NO